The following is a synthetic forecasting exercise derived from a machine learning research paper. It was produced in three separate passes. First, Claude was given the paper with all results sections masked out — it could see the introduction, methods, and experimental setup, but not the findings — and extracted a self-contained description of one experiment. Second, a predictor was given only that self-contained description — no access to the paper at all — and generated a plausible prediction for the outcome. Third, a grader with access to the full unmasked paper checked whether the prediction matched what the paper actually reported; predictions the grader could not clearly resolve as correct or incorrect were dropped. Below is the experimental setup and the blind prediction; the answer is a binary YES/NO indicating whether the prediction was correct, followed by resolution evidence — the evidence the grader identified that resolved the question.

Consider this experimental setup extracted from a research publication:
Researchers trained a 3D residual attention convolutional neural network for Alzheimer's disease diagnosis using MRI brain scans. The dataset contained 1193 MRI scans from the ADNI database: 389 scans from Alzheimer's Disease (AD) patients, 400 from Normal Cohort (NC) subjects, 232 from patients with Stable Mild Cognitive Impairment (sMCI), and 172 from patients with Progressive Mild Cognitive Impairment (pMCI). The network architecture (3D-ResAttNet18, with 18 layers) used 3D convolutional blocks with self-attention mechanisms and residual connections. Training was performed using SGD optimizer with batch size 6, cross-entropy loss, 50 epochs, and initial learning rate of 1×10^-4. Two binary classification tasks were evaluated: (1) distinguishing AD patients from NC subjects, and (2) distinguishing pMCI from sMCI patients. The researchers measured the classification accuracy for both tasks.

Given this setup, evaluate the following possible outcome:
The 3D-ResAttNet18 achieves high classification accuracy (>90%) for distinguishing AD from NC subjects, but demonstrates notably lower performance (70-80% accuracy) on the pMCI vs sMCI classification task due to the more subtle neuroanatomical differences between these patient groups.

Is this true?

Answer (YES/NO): NO